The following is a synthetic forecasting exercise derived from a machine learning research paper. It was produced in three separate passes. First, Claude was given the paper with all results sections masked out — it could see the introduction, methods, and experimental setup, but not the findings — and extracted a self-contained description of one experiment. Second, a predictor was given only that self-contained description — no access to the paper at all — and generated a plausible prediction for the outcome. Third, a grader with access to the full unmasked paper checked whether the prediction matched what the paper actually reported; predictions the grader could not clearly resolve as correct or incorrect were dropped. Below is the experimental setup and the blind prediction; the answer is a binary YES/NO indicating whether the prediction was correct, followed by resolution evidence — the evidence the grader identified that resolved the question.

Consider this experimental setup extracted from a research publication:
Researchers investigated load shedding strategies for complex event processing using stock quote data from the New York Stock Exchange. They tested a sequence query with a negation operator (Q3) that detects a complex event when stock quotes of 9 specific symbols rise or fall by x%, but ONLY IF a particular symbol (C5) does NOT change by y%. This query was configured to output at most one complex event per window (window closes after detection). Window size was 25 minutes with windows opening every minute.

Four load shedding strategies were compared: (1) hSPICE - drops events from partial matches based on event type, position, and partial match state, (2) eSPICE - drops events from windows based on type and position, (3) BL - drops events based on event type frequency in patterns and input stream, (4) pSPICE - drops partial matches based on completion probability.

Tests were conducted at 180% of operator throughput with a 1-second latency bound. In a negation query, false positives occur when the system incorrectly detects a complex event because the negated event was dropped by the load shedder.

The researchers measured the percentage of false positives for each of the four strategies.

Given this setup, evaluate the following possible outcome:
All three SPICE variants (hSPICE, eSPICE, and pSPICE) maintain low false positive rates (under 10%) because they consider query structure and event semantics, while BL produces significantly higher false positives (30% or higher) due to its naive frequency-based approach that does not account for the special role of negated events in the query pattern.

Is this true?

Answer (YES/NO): NO